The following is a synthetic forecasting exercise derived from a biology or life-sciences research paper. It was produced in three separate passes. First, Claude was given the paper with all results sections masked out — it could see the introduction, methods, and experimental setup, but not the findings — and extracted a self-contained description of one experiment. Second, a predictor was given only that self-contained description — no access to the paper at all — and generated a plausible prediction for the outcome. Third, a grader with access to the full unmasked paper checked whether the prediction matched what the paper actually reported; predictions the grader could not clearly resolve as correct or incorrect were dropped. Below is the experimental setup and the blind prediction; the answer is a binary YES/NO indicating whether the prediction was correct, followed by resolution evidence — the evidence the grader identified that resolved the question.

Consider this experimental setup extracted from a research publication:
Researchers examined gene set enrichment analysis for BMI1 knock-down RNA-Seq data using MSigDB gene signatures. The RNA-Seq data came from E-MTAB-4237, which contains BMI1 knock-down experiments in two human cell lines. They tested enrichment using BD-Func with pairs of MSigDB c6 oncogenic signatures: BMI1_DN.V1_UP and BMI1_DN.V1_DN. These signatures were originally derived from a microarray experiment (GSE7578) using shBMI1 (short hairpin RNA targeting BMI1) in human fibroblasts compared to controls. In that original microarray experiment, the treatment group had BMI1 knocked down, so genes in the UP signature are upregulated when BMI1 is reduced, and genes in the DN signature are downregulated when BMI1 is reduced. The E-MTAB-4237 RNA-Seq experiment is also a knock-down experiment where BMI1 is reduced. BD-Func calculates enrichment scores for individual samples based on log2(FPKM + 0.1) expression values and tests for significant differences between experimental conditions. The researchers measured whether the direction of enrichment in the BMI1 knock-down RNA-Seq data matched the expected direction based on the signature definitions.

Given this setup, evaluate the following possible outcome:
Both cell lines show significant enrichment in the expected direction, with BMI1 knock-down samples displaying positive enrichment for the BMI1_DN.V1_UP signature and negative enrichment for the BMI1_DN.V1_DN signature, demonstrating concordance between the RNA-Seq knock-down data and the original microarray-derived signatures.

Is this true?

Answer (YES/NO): NO